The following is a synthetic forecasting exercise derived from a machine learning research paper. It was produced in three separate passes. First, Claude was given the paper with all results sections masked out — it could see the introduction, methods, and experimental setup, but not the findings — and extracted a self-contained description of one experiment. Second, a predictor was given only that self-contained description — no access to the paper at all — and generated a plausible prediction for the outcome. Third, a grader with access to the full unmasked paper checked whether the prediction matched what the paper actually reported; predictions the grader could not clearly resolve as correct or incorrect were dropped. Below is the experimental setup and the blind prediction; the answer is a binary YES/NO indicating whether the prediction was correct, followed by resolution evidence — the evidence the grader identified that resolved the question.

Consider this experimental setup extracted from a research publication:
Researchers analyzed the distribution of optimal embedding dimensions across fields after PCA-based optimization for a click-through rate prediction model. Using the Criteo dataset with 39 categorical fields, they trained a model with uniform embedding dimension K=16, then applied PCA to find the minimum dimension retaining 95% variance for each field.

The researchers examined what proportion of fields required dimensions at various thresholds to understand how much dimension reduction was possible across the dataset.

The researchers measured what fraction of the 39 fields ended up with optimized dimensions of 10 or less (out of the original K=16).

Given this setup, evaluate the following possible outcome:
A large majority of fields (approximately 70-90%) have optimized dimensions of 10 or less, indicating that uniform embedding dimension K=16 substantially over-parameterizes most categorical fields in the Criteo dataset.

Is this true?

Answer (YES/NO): YES